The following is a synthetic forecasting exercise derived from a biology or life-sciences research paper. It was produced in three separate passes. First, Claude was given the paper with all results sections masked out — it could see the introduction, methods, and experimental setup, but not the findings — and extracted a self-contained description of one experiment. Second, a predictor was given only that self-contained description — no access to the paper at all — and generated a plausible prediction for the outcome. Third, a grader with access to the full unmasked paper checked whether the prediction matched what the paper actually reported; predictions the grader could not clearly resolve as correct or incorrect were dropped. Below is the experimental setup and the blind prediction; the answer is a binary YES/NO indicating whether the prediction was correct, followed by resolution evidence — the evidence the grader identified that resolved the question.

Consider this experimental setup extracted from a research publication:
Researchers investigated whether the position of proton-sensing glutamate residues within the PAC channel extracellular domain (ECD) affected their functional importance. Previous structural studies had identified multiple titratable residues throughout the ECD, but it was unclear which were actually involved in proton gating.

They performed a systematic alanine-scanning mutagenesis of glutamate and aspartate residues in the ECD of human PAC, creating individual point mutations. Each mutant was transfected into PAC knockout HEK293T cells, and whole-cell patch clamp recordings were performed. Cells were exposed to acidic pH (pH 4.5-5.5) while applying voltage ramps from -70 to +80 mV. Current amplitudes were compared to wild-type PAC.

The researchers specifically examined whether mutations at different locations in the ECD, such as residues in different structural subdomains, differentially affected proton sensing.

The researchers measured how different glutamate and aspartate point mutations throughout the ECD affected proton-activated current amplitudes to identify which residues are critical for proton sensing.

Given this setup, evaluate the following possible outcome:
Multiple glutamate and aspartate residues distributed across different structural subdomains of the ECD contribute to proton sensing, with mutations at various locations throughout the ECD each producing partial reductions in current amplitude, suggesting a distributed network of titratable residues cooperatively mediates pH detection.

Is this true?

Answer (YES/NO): NO